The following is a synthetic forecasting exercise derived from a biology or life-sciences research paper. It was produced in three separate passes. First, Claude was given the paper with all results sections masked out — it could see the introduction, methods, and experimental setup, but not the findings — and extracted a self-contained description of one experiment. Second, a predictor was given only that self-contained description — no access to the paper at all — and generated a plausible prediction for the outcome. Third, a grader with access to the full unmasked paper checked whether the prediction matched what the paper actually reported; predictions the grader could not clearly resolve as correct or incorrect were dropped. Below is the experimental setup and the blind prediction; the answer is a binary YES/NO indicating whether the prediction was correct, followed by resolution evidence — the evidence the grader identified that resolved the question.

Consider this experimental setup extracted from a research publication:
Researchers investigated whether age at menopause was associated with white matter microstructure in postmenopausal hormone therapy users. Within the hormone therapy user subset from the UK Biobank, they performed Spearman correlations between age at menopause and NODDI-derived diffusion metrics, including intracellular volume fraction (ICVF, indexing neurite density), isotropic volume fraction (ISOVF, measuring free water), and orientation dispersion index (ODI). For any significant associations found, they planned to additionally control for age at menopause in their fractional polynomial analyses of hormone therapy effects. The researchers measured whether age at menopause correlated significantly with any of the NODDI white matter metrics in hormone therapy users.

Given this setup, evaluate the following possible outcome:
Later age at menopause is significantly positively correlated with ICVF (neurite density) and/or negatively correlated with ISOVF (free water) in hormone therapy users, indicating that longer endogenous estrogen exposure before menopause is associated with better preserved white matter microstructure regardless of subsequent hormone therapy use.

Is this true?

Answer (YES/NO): NO